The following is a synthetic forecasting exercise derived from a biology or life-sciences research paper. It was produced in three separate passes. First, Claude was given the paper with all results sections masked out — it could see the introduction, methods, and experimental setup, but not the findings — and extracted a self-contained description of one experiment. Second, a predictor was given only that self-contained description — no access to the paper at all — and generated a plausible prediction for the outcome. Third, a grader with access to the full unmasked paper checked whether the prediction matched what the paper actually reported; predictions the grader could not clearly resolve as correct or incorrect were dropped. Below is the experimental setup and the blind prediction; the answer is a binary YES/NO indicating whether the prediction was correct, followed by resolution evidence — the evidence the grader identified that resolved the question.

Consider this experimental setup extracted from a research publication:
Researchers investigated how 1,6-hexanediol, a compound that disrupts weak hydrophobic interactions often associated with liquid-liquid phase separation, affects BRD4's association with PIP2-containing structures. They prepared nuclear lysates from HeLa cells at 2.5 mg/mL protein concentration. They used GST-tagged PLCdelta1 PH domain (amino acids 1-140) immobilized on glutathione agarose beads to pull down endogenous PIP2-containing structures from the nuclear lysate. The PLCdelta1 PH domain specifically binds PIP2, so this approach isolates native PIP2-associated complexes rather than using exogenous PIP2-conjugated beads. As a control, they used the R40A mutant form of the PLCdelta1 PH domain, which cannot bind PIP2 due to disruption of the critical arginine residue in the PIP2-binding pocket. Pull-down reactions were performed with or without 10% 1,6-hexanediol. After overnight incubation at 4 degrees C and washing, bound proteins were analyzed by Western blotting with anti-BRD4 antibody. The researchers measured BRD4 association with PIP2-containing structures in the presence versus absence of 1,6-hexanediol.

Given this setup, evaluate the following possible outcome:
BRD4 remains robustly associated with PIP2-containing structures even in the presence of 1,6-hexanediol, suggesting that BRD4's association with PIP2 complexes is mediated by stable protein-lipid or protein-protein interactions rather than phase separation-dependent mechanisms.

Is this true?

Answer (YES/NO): NO